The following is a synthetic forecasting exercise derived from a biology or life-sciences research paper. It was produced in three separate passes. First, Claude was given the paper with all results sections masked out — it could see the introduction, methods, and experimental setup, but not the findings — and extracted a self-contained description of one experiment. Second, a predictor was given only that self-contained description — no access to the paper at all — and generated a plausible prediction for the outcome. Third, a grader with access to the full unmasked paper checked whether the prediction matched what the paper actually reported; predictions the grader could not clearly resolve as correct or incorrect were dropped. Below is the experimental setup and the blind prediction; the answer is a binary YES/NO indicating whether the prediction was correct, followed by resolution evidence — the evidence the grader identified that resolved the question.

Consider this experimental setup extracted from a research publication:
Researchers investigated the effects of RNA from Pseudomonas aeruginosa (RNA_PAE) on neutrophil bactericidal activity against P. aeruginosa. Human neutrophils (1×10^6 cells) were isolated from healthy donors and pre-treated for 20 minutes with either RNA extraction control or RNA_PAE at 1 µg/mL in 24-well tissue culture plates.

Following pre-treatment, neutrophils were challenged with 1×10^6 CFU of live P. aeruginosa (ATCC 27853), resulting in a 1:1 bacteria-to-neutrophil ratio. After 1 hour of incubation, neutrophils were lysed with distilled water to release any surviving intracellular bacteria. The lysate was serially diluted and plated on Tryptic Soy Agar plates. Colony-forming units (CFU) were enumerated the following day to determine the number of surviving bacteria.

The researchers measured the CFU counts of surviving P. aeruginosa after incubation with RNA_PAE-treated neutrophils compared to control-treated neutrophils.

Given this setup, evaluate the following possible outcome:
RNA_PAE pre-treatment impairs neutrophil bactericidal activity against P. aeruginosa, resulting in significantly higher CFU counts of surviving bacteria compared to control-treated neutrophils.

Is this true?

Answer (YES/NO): YES